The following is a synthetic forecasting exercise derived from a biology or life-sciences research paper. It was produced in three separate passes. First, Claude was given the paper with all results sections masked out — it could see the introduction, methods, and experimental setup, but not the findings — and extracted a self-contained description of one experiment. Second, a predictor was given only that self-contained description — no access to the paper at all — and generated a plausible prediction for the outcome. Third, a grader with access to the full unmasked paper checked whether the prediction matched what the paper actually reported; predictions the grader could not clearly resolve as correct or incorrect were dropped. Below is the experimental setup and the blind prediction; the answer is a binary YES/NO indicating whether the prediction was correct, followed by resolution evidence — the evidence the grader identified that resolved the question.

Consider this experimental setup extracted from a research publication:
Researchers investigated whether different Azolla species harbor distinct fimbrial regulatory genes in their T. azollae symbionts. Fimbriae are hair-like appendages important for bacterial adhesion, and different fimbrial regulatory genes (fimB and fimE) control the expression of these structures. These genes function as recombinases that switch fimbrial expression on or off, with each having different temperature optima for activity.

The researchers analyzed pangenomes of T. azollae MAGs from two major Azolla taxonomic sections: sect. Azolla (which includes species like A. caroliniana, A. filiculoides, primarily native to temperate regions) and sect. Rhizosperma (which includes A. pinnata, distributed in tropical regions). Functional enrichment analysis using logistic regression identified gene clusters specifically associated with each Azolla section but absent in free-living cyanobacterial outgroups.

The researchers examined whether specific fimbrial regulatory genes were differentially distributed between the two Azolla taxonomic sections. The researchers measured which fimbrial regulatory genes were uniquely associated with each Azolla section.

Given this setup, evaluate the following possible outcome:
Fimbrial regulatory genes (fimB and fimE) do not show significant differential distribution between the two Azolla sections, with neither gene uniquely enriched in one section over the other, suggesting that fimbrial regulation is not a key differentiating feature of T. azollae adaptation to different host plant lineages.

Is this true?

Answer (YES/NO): NO